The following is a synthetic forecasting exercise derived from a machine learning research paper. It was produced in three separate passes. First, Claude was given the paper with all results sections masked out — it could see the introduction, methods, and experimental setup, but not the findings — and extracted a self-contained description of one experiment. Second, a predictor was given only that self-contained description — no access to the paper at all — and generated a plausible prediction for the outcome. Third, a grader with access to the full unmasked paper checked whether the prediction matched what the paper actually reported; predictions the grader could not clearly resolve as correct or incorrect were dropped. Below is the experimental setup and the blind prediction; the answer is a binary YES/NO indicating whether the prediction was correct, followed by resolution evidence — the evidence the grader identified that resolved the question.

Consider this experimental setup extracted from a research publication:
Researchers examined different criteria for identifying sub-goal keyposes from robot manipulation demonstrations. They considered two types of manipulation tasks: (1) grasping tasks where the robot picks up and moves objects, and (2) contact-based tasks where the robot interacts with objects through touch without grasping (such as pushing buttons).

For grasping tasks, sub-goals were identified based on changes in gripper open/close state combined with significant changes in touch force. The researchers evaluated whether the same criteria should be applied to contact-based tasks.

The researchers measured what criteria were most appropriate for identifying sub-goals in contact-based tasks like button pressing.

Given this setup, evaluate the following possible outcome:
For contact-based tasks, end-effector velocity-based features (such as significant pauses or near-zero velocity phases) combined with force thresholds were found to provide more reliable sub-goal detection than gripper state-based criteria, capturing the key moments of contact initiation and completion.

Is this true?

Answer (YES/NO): NO